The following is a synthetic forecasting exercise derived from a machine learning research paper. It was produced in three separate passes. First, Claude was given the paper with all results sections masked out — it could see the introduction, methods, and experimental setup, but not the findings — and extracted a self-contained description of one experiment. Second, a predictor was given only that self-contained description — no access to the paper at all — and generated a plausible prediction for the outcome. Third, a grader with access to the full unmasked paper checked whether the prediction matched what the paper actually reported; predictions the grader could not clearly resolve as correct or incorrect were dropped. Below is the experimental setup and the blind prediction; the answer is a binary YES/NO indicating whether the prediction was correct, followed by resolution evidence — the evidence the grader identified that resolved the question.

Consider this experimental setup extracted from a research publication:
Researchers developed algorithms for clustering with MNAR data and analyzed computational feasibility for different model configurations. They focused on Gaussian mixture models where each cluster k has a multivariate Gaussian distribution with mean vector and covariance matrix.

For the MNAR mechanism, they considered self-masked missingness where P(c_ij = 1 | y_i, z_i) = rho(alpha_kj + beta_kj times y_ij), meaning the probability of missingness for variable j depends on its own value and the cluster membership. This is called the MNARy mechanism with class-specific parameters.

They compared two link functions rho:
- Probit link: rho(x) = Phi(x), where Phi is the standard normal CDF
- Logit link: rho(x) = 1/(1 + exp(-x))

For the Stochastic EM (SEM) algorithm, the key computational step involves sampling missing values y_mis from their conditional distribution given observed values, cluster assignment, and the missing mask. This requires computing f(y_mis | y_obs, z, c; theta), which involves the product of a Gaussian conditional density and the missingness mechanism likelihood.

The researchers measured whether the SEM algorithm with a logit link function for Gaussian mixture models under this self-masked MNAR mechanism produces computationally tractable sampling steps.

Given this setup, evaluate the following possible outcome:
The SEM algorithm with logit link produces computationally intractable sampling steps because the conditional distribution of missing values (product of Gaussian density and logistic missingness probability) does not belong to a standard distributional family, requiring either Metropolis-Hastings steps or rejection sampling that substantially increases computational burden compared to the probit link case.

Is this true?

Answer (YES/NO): YES